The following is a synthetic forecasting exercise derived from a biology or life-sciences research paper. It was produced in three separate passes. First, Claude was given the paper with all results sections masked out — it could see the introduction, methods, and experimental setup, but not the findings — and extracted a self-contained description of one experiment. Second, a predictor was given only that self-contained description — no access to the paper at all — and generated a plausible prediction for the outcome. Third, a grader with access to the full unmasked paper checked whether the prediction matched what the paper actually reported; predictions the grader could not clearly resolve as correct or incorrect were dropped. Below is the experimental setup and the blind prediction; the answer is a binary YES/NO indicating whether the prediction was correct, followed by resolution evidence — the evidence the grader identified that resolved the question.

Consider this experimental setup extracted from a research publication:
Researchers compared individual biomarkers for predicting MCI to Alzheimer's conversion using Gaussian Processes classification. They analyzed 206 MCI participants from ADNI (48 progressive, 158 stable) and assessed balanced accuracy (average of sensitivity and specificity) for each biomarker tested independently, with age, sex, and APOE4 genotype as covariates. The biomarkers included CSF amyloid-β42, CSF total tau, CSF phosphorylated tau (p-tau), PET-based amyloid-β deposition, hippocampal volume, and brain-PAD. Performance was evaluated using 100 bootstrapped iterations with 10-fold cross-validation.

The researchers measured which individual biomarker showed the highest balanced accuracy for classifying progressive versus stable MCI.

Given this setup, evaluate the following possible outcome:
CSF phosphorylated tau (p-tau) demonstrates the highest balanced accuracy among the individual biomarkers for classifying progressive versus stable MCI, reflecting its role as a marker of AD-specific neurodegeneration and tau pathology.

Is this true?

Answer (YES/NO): NO